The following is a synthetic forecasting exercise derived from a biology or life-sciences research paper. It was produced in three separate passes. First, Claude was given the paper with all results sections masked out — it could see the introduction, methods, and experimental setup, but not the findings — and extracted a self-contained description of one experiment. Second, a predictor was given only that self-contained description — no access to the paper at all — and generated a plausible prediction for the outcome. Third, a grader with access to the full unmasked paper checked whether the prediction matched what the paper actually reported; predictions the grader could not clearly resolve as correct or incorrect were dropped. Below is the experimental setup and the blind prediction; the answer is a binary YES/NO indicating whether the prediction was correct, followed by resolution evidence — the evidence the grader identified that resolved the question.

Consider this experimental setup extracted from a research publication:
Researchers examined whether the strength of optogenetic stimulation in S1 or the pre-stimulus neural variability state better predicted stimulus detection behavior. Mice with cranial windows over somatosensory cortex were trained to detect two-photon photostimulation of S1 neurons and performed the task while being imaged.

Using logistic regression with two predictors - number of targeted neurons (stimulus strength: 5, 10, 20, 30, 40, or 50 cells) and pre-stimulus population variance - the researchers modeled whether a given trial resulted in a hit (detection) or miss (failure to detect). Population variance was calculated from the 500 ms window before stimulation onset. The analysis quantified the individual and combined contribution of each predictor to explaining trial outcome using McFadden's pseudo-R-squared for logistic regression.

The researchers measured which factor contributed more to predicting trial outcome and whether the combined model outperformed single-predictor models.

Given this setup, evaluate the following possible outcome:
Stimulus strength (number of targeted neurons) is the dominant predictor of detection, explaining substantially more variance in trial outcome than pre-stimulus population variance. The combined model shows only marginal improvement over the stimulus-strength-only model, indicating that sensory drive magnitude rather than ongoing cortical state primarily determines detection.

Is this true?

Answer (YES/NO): NO